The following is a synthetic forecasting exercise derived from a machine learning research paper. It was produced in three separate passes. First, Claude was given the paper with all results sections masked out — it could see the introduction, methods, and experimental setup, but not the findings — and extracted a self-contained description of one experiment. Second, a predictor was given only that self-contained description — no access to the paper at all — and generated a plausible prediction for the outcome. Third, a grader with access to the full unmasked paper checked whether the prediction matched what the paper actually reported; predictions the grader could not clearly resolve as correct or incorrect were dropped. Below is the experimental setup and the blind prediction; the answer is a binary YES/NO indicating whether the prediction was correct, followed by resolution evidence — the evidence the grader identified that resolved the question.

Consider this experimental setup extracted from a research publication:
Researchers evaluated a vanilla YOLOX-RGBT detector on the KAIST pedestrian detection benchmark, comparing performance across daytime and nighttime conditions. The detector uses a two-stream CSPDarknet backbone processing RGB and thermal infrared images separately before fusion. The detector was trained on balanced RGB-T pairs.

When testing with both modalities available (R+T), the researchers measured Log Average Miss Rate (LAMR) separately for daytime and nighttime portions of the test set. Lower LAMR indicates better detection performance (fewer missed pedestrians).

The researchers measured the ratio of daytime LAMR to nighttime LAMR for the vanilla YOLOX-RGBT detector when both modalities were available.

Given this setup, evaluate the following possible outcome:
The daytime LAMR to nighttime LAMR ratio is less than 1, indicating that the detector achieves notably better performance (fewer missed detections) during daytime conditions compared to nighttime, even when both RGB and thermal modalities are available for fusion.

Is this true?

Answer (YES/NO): NO